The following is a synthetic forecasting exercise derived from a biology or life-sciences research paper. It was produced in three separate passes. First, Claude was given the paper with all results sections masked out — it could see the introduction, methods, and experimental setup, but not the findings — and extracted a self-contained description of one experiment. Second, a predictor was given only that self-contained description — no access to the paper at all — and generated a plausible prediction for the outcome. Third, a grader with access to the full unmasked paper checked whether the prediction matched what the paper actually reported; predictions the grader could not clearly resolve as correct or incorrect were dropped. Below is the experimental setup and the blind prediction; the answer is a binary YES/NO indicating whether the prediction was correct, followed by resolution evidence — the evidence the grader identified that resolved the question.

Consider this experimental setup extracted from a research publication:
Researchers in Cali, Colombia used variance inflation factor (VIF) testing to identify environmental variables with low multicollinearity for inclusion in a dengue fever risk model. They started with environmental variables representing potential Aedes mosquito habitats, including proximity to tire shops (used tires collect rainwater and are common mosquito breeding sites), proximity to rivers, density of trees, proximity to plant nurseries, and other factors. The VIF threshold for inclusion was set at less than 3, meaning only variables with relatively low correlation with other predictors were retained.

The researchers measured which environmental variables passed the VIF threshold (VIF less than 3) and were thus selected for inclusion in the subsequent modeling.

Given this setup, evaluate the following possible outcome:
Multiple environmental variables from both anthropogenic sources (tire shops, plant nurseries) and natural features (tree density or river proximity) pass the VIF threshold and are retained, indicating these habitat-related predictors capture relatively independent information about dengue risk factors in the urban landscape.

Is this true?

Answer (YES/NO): YES